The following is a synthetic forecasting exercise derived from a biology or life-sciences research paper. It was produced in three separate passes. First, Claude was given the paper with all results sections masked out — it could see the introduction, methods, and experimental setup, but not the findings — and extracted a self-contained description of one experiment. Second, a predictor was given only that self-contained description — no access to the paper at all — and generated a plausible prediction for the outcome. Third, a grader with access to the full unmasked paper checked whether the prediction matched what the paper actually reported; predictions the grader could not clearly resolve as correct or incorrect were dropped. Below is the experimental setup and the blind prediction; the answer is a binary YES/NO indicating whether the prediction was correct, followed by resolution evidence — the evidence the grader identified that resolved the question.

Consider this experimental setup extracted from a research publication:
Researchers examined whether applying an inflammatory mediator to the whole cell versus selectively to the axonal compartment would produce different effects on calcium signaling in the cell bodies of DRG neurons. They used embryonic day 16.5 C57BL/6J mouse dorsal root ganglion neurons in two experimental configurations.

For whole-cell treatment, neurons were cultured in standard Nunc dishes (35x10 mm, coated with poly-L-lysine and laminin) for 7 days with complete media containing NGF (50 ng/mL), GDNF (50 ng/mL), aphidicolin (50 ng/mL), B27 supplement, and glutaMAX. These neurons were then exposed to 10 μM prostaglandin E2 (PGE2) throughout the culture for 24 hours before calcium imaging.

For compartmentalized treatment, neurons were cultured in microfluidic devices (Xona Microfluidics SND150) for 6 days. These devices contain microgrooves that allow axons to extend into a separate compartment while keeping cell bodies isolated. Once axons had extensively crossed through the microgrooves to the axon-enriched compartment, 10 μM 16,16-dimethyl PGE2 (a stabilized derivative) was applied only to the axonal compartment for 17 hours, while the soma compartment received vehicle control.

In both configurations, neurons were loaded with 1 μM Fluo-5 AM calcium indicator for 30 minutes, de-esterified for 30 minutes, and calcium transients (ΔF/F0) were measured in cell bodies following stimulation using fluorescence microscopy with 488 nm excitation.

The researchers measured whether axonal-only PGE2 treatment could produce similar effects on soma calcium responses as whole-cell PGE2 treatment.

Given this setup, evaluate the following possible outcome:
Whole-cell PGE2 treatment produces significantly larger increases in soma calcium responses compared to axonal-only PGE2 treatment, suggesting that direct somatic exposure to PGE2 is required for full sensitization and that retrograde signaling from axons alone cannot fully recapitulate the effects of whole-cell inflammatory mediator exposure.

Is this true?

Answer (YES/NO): NO